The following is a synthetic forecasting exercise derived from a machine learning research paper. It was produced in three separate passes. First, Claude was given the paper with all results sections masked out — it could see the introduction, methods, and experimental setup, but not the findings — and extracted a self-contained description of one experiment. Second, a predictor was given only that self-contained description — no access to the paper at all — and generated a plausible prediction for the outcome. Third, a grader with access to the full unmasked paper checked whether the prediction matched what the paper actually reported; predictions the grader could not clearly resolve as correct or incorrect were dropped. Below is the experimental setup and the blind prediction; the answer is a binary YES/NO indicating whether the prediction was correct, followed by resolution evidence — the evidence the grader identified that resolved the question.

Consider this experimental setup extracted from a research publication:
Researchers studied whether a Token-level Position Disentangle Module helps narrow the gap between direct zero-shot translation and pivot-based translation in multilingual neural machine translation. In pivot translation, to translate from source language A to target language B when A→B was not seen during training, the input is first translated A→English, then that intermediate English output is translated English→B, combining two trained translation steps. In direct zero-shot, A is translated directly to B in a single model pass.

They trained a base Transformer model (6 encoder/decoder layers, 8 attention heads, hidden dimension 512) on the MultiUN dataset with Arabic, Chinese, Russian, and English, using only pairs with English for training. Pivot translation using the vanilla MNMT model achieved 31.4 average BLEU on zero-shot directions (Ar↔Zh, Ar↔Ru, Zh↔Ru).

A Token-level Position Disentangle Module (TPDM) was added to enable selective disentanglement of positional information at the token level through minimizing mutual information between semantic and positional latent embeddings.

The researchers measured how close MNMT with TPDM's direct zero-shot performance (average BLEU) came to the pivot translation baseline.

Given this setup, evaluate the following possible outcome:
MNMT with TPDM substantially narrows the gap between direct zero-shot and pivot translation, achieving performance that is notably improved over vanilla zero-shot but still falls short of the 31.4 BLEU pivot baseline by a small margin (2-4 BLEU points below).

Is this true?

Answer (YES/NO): NO